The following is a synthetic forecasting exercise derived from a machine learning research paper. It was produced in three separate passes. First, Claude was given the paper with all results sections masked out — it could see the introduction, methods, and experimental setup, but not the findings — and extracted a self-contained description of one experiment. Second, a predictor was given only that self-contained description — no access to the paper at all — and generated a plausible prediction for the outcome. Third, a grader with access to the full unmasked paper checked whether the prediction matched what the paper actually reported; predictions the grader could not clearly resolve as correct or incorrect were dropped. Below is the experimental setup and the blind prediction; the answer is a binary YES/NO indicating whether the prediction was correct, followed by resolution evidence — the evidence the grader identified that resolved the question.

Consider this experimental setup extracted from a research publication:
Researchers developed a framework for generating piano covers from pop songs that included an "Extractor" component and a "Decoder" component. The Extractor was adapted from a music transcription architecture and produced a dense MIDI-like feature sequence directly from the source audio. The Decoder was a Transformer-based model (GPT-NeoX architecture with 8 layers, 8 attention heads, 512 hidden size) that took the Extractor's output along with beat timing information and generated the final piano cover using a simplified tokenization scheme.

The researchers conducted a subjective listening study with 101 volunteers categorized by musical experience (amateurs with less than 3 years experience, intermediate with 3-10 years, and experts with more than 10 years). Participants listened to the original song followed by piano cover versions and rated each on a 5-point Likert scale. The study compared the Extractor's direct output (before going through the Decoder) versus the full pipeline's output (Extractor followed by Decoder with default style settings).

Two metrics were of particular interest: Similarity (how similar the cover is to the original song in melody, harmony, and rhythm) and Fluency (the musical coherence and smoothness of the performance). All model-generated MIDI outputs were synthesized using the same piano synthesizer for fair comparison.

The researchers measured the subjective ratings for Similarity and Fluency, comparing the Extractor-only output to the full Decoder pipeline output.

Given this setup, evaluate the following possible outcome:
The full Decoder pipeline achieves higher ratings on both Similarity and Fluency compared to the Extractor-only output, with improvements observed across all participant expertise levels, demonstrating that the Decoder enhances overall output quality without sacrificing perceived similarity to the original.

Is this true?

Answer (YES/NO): NO